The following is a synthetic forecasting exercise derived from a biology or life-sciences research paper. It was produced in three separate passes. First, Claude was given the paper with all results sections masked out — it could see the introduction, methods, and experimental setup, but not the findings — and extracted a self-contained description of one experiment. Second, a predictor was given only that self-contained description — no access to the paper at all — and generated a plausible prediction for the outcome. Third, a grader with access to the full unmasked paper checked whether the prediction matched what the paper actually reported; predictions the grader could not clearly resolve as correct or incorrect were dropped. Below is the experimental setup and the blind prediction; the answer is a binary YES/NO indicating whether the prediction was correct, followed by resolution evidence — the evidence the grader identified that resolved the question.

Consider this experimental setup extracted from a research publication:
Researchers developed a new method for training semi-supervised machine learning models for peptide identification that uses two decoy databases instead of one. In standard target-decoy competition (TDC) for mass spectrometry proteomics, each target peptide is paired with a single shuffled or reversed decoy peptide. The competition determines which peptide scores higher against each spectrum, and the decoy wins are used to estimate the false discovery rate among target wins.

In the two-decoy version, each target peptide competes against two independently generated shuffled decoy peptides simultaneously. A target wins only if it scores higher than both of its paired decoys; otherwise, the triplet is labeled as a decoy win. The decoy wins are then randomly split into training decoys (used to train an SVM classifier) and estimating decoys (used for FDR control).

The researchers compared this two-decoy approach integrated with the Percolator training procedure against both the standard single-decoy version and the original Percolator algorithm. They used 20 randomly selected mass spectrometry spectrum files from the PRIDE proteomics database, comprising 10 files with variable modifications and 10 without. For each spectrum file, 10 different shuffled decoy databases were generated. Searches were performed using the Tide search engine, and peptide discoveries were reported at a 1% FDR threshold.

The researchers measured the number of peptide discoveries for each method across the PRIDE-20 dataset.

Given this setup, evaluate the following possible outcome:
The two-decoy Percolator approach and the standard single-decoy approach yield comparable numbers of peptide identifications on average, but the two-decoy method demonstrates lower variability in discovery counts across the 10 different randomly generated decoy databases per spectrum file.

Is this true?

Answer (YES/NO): YES